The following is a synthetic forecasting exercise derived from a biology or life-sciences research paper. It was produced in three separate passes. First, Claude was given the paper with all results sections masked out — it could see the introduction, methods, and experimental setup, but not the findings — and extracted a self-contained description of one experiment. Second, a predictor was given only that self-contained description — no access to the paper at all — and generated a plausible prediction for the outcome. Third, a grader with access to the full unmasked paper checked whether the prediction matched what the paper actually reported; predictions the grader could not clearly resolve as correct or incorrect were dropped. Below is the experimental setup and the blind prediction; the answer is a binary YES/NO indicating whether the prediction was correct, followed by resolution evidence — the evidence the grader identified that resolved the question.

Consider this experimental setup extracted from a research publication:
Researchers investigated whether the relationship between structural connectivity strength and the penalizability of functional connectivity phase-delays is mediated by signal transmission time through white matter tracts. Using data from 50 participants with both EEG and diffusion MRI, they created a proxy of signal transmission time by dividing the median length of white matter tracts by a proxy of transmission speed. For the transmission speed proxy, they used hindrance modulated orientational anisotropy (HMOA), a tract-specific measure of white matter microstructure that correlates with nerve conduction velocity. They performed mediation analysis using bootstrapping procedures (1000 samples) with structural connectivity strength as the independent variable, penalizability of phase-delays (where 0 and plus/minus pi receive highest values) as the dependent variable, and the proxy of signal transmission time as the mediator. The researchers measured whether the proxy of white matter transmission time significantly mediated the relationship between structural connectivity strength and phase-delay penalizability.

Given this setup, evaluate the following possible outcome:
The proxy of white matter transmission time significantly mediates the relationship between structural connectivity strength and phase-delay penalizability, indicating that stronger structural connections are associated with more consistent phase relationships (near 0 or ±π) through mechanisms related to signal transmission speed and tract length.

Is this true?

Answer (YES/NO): YES